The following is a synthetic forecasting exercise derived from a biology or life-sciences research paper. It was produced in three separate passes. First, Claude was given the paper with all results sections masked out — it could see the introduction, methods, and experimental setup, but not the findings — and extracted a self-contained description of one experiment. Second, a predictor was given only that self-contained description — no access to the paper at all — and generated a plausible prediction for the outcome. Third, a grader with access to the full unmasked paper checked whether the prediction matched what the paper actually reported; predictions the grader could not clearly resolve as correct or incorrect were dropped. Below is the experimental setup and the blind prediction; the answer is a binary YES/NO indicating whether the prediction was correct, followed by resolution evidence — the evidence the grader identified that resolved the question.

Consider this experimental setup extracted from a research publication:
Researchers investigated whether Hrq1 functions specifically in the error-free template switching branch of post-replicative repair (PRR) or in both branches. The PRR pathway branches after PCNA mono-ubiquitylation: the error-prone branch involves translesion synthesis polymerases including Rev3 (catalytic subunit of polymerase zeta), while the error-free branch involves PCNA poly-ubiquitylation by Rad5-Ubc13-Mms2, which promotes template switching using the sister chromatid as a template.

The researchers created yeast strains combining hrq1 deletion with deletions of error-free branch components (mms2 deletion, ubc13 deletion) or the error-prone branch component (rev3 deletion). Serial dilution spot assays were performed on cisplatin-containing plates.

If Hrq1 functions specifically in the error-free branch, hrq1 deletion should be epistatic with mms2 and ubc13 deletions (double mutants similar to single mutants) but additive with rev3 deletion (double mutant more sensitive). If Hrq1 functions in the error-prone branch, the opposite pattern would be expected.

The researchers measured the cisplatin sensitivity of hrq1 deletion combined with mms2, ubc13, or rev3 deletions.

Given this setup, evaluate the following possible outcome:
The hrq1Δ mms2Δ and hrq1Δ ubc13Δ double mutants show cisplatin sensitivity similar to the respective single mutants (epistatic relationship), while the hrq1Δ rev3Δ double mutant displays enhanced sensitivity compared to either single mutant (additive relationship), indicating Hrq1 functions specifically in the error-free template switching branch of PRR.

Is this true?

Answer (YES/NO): YES